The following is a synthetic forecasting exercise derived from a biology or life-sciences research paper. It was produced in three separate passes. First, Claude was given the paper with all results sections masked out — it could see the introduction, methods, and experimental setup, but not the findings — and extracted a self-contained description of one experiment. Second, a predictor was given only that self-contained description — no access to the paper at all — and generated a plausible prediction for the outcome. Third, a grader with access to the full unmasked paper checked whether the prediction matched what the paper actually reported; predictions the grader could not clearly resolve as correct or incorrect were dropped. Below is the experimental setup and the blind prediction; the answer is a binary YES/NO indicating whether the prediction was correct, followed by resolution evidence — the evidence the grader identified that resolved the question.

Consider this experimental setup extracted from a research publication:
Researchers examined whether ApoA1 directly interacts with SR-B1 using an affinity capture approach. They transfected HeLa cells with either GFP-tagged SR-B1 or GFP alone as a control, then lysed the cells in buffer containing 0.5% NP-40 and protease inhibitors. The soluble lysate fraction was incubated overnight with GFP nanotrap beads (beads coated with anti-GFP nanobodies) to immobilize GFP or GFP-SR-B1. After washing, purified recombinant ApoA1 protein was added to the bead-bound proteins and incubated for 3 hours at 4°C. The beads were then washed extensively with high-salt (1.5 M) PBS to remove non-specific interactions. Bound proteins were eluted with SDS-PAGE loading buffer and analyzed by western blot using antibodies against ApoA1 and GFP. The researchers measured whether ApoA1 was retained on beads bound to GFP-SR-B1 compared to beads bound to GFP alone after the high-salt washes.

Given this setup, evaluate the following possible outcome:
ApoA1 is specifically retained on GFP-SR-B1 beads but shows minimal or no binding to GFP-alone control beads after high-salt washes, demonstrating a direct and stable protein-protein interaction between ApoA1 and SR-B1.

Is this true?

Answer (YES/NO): YES